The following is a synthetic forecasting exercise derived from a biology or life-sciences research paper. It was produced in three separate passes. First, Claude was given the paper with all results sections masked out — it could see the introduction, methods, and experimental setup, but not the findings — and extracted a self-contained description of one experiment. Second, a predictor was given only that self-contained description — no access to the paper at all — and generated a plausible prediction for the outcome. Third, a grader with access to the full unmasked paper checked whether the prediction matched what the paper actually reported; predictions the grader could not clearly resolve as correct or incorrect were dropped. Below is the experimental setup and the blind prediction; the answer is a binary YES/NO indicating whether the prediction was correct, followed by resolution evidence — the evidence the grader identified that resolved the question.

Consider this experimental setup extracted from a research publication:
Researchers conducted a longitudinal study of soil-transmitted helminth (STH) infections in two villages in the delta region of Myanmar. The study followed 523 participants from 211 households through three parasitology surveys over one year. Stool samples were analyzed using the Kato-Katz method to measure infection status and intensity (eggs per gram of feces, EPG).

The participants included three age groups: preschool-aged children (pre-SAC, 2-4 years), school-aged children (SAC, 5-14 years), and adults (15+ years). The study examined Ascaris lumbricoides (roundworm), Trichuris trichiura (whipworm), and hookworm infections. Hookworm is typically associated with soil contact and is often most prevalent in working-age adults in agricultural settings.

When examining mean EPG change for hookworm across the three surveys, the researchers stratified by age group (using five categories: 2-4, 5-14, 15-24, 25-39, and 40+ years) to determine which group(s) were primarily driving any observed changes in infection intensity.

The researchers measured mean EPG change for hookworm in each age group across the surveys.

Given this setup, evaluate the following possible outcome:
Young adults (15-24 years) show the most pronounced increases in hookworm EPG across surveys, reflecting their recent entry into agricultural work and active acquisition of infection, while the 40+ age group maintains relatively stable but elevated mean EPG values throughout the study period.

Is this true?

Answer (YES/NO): NO